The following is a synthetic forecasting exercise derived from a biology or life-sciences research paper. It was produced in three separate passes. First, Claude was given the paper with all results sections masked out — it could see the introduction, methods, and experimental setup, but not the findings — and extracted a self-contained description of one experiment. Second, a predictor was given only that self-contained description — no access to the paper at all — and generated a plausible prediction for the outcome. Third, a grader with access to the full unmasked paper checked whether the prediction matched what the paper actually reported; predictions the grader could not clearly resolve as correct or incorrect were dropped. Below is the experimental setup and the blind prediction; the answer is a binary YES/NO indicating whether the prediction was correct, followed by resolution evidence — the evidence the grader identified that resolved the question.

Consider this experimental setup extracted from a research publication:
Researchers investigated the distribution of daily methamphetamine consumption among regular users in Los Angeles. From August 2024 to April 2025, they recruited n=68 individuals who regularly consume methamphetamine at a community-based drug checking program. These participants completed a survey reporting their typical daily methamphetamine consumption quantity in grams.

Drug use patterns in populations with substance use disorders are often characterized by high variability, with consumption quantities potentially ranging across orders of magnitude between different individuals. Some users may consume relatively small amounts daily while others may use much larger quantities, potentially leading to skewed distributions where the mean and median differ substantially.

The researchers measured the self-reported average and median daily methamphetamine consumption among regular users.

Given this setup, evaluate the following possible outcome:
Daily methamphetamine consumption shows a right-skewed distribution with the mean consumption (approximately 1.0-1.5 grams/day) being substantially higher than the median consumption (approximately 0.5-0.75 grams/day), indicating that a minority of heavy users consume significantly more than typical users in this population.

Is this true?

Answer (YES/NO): NO